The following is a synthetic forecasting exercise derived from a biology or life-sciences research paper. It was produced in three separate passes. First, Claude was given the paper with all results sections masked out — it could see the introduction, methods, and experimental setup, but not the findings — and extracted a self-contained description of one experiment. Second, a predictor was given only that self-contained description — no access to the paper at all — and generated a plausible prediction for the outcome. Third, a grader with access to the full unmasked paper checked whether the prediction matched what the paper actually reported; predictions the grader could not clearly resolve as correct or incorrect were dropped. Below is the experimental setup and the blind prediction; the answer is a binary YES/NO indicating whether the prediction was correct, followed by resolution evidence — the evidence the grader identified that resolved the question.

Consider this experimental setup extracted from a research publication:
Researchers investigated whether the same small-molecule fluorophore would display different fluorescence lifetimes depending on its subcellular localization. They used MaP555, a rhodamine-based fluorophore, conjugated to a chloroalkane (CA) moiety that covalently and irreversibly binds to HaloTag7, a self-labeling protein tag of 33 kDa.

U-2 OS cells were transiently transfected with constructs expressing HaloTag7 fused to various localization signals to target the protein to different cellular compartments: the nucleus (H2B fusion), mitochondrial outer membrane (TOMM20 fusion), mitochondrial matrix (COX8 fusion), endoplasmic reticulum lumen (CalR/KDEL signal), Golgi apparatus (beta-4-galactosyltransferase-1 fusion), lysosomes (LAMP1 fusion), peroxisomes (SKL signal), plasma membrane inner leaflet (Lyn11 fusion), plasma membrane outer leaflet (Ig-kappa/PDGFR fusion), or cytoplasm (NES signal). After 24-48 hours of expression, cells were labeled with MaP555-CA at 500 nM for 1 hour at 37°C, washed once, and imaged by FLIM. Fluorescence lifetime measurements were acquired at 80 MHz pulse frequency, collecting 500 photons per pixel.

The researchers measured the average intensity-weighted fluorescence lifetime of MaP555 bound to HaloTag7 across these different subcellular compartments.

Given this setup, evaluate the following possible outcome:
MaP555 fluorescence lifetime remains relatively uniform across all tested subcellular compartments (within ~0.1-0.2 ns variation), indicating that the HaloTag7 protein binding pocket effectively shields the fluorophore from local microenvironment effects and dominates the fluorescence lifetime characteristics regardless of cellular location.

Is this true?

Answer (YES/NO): YES